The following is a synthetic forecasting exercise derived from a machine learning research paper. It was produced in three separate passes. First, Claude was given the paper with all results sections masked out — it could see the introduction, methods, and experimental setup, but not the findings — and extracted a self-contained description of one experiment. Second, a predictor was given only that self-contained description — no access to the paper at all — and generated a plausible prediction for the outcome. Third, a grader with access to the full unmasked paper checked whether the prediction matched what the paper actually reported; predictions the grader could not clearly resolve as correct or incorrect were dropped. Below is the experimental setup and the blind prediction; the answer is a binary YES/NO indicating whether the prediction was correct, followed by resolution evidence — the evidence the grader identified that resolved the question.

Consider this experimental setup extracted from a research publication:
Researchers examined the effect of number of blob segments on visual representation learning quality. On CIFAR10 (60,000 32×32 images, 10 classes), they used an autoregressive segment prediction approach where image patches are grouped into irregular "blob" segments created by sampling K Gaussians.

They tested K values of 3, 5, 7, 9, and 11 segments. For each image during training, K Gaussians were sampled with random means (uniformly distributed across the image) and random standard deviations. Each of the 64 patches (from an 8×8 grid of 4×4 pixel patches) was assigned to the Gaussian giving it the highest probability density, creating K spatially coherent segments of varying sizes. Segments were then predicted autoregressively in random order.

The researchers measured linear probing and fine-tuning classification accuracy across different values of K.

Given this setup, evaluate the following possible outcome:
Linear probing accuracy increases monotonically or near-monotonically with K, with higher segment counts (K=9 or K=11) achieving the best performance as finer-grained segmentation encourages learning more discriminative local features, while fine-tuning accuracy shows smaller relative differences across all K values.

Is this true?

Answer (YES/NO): NO